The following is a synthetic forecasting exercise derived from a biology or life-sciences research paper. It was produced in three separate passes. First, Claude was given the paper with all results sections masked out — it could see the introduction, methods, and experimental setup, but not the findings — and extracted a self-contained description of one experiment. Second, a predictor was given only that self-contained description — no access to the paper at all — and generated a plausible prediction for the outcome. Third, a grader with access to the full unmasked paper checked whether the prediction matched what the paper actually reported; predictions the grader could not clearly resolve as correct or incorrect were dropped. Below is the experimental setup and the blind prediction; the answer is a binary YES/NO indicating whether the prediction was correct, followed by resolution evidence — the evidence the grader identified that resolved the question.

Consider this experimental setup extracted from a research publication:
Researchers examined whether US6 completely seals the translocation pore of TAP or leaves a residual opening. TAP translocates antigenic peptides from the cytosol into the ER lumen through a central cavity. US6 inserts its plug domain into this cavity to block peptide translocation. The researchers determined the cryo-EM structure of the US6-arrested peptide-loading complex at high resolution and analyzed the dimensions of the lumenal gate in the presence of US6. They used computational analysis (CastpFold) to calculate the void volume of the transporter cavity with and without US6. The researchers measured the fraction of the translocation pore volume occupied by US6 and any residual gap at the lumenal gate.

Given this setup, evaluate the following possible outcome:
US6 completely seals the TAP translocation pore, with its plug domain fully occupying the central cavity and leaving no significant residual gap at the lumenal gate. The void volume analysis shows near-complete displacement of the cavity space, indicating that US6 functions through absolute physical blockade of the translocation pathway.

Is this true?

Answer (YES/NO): NO